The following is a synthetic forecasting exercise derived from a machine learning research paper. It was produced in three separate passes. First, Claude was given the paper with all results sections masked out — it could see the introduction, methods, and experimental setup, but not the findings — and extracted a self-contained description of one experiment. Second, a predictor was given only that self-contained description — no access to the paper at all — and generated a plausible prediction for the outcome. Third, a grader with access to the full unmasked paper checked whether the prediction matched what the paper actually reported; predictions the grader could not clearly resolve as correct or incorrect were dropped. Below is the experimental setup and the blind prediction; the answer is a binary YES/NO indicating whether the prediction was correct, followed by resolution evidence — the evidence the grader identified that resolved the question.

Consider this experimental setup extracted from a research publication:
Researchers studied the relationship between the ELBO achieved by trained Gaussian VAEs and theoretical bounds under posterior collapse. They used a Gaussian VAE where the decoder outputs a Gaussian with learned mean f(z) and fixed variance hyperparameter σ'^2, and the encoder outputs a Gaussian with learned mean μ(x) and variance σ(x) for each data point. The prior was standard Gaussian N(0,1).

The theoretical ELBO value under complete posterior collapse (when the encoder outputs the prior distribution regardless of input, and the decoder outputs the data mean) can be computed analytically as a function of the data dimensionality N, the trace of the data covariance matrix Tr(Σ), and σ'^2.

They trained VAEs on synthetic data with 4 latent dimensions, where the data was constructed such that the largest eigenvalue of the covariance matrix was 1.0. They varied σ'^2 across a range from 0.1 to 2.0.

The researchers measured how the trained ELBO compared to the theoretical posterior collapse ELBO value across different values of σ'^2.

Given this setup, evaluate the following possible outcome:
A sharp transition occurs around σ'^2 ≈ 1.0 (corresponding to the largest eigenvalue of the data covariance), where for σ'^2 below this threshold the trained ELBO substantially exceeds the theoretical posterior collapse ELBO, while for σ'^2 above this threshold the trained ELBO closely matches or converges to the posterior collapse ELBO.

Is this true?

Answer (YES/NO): YES